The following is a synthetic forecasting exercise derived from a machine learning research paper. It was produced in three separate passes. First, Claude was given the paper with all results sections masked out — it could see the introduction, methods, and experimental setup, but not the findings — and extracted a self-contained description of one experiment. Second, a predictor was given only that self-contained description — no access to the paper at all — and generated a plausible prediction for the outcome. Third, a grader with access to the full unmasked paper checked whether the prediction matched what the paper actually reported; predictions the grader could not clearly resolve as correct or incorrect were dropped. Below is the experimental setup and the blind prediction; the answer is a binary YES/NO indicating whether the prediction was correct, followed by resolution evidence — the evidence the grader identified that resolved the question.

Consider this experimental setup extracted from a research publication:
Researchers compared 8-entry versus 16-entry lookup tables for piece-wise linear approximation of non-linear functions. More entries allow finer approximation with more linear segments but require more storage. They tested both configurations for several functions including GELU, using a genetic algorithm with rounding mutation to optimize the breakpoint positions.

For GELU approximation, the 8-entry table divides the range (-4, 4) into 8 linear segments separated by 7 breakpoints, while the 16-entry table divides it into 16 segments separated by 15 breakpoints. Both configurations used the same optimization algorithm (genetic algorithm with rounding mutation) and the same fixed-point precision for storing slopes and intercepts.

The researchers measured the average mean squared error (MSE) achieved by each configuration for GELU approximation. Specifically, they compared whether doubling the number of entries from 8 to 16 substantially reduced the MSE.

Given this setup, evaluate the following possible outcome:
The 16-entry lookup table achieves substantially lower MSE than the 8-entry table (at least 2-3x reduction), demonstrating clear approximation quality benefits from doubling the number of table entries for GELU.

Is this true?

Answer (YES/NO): NO